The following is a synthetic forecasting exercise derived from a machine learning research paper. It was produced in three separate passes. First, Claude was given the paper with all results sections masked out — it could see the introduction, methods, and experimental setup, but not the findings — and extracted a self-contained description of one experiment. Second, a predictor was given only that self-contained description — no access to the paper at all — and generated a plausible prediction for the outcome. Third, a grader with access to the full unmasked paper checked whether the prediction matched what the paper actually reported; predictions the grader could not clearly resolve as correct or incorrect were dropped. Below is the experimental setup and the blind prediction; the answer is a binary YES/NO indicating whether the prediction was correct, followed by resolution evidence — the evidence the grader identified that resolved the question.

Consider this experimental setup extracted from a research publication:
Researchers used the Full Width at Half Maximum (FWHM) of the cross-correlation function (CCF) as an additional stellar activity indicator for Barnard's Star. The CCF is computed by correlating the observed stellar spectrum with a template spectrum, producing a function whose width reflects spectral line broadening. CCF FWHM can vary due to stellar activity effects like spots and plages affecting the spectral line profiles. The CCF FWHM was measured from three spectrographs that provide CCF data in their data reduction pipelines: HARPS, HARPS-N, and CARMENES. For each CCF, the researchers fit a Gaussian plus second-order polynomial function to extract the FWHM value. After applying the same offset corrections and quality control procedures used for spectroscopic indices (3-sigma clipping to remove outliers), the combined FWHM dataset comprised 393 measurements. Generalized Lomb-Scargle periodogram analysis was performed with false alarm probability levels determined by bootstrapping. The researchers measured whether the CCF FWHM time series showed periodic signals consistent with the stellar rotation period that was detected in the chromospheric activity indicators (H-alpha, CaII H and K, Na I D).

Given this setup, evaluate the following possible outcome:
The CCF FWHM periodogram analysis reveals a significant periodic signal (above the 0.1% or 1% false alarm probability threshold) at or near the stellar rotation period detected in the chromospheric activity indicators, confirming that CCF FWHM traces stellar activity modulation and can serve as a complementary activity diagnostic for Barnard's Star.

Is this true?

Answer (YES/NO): NO